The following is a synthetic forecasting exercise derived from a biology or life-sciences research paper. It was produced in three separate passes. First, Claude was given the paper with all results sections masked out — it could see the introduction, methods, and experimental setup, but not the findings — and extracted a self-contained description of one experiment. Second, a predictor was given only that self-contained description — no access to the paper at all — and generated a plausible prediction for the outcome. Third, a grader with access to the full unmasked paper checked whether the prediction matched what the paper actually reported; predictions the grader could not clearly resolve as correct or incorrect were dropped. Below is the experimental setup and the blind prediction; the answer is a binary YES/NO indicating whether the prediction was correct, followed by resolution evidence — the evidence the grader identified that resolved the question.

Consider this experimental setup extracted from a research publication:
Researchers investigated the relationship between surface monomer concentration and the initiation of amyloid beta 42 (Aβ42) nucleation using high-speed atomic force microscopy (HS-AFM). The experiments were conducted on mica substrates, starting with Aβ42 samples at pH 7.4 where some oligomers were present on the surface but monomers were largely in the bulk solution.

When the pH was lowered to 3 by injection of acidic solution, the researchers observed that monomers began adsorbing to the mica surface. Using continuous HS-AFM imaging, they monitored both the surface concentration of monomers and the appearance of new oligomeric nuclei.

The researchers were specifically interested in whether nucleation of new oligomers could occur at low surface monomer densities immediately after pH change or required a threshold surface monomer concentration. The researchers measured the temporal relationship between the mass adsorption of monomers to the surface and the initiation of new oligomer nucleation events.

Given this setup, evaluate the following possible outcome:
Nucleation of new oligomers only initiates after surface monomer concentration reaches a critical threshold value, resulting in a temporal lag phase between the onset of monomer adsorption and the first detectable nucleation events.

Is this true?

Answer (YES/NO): YES